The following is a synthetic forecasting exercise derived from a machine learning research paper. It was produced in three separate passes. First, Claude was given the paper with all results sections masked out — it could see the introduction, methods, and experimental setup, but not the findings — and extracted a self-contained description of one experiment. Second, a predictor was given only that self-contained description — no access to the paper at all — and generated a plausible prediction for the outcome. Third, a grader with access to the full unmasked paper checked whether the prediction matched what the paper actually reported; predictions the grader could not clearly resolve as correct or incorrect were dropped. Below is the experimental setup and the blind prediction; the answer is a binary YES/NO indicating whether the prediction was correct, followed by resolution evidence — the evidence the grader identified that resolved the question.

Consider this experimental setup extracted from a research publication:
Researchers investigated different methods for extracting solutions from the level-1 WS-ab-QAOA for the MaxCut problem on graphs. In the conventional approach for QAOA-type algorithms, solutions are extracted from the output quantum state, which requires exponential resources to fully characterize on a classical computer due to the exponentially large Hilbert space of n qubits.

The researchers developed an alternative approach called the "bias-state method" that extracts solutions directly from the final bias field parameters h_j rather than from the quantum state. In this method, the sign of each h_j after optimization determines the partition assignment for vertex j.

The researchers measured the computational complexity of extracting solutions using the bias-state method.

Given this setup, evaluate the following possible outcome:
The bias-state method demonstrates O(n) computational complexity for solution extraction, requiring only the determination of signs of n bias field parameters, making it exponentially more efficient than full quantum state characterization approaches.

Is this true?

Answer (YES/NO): YES